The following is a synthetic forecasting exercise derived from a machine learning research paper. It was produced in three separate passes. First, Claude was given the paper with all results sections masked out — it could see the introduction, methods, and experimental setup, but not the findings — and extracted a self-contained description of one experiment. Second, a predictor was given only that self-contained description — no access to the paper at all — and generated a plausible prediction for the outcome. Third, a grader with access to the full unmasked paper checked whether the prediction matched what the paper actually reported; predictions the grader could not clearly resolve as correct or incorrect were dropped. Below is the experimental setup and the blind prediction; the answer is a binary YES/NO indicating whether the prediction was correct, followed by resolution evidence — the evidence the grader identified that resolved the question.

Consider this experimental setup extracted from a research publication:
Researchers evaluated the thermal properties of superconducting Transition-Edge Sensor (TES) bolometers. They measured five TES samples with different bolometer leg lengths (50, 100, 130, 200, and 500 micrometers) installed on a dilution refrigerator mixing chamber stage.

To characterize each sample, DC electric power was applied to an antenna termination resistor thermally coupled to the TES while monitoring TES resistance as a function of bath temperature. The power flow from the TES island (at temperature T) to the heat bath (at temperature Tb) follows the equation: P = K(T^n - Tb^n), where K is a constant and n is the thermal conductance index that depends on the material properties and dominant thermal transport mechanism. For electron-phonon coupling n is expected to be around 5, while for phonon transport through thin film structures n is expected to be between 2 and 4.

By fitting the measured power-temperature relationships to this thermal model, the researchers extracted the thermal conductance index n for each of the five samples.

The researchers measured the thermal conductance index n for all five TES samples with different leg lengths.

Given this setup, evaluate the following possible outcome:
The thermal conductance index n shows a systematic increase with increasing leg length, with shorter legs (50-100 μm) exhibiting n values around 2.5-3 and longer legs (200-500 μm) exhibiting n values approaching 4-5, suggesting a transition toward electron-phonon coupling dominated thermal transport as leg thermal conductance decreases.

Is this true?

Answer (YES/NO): NO